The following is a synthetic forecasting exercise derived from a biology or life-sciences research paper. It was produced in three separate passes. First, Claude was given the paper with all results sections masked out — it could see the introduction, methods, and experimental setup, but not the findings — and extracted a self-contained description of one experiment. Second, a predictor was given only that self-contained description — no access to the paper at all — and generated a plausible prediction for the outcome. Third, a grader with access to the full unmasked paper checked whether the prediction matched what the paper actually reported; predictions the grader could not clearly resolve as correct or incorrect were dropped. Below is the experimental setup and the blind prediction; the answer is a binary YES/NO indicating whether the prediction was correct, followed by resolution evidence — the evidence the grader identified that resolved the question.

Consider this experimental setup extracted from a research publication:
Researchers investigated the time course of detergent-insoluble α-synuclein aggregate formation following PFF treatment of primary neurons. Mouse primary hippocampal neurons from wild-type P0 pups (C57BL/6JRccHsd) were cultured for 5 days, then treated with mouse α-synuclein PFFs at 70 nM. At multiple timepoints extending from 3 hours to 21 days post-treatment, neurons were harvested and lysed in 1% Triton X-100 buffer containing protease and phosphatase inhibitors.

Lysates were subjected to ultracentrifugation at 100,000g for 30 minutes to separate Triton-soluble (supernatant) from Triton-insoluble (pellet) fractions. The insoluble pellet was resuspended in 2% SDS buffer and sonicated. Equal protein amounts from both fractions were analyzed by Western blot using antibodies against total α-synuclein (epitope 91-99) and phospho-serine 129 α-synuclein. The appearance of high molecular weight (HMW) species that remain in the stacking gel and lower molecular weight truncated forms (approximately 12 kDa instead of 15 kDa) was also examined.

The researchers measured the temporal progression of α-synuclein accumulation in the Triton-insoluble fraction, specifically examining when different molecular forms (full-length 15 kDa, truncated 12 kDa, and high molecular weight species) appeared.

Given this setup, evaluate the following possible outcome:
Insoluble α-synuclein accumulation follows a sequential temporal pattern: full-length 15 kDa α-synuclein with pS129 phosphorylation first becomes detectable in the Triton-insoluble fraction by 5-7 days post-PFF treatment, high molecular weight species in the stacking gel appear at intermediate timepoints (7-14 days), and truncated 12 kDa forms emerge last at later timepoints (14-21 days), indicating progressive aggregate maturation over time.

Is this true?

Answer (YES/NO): NO